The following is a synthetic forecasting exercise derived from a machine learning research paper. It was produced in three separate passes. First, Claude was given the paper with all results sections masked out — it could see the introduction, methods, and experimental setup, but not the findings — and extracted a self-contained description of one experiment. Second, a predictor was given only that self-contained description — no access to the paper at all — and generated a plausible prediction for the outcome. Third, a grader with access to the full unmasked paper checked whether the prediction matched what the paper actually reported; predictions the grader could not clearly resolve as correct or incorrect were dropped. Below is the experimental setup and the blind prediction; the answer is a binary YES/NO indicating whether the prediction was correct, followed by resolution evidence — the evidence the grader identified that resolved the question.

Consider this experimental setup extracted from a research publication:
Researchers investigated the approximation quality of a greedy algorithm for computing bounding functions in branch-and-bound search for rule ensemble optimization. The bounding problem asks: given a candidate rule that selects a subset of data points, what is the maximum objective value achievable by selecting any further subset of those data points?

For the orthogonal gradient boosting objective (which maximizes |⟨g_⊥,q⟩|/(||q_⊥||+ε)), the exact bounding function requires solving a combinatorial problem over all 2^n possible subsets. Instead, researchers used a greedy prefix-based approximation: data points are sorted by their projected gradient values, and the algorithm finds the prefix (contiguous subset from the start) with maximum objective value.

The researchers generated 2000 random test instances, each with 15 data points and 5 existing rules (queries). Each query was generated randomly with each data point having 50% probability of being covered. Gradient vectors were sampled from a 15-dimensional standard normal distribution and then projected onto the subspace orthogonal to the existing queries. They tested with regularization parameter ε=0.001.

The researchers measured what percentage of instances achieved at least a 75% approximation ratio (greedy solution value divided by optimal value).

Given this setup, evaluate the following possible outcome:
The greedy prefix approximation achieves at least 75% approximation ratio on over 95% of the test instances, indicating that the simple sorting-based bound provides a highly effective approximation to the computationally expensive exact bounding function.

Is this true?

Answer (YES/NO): YES